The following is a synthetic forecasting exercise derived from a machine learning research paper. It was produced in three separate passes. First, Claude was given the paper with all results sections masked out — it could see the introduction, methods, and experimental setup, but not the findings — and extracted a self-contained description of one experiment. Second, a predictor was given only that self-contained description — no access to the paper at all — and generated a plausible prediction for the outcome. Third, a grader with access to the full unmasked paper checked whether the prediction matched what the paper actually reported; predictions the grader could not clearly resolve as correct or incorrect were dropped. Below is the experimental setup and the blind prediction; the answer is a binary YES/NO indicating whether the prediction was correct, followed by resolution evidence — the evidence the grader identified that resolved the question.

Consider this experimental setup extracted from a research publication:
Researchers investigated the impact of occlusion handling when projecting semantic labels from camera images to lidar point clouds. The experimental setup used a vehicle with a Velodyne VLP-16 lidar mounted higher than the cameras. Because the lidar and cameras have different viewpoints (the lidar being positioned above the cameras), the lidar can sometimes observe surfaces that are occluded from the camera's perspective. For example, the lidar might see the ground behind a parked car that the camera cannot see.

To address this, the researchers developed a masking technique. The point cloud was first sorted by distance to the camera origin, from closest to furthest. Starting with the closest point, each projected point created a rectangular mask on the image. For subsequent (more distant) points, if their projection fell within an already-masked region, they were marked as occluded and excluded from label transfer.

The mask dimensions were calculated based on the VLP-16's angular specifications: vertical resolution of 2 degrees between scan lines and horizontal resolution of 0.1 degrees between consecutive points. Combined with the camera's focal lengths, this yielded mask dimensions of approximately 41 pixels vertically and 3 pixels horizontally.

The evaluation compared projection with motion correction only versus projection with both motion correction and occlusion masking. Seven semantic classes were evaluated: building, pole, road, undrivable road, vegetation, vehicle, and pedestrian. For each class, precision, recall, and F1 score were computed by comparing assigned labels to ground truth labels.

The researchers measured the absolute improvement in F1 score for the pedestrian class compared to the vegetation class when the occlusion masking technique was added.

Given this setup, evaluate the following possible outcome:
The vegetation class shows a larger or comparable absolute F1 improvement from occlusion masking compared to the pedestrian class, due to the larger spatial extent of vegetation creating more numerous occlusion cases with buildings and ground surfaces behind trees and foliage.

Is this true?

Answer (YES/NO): NO